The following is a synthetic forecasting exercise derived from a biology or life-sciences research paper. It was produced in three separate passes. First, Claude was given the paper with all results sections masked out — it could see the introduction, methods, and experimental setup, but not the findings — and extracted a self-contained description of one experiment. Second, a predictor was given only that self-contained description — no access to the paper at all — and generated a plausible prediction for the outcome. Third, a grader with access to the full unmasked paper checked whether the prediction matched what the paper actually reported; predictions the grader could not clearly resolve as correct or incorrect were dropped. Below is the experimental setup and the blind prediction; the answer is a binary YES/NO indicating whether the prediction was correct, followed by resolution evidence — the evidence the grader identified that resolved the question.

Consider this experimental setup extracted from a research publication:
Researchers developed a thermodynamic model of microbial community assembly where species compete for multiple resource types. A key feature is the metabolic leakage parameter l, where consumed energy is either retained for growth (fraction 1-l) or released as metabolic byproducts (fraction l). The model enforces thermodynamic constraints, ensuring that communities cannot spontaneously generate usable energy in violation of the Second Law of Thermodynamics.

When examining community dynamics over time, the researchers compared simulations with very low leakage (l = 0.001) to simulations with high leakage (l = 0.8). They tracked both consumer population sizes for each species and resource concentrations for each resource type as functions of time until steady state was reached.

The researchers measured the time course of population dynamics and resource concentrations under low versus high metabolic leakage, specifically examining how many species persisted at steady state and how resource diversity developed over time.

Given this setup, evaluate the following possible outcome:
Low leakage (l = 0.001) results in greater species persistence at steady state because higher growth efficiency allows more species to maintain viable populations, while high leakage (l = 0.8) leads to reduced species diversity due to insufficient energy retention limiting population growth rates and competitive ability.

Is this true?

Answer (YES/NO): NO